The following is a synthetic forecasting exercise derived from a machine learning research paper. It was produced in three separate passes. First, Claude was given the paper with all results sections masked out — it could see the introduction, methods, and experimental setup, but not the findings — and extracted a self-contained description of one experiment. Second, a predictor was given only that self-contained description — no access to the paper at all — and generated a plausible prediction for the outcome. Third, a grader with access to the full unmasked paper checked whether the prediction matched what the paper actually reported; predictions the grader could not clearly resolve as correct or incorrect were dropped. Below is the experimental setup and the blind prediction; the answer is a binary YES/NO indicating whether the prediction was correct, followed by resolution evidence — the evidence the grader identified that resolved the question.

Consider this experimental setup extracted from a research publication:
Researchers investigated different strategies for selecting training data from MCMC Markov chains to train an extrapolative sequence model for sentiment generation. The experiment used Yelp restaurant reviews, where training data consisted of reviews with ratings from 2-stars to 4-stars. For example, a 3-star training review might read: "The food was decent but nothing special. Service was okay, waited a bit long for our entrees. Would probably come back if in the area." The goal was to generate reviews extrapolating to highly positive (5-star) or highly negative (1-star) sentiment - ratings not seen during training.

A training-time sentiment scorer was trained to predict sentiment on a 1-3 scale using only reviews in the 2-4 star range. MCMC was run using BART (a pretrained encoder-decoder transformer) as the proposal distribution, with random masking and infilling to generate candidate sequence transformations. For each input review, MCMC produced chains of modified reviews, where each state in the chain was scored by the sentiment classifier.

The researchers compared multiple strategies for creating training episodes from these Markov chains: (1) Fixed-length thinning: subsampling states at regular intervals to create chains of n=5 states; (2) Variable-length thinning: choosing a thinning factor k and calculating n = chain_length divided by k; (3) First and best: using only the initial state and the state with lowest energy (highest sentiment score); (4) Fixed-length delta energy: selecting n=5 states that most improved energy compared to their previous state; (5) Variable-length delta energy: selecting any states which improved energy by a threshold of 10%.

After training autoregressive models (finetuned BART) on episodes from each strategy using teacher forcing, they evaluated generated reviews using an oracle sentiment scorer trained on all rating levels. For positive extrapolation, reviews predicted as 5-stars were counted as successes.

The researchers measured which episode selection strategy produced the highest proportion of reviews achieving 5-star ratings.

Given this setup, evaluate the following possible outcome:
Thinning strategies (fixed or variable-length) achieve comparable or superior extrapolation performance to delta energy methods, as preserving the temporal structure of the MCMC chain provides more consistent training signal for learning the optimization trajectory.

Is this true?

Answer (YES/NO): NO